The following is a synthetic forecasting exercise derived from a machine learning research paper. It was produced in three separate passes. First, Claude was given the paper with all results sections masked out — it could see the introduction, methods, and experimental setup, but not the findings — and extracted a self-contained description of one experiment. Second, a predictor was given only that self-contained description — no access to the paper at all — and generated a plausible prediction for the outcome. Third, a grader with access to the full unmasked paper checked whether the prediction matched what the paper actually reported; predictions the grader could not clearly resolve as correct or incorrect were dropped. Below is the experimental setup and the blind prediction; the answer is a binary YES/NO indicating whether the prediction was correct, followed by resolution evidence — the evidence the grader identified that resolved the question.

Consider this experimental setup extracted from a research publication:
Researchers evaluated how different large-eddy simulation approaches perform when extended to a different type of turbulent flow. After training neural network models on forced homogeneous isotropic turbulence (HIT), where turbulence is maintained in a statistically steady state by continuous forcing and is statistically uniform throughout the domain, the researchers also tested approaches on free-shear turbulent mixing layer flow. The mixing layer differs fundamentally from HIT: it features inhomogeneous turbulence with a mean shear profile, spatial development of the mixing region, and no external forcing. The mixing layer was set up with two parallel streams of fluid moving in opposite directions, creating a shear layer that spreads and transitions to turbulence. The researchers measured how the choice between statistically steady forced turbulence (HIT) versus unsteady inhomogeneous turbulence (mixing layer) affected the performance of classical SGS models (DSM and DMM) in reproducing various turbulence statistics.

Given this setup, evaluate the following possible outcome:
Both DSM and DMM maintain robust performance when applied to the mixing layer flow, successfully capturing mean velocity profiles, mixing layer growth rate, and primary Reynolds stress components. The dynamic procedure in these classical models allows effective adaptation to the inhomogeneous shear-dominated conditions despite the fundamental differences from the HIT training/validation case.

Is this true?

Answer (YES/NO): NO